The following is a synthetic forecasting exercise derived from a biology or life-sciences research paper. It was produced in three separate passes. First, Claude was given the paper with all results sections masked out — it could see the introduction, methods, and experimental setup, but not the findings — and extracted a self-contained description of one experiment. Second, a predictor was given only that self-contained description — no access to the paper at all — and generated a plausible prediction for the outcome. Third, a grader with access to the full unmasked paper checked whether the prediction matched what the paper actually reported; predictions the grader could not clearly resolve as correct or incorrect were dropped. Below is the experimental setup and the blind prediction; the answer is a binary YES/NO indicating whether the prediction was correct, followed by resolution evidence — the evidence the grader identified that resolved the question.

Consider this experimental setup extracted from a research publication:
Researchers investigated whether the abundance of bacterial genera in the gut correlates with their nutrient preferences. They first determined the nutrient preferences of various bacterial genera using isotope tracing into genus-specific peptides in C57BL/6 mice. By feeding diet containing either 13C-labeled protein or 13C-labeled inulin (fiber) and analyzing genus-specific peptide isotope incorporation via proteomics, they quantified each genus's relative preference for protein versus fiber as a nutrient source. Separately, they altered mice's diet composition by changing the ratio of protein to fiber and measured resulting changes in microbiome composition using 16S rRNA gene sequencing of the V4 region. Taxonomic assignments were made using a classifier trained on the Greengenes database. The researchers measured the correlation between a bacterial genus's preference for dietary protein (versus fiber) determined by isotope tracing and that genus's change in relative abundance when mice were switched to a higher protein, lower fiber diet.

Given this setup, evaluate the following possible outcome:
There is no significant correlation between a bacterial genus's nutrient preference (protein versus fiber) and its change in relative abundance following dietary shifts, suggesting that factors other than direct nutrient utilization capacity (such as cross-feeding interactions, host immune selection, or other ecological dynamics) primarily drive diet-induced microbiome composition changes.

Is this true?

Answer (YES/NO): NO